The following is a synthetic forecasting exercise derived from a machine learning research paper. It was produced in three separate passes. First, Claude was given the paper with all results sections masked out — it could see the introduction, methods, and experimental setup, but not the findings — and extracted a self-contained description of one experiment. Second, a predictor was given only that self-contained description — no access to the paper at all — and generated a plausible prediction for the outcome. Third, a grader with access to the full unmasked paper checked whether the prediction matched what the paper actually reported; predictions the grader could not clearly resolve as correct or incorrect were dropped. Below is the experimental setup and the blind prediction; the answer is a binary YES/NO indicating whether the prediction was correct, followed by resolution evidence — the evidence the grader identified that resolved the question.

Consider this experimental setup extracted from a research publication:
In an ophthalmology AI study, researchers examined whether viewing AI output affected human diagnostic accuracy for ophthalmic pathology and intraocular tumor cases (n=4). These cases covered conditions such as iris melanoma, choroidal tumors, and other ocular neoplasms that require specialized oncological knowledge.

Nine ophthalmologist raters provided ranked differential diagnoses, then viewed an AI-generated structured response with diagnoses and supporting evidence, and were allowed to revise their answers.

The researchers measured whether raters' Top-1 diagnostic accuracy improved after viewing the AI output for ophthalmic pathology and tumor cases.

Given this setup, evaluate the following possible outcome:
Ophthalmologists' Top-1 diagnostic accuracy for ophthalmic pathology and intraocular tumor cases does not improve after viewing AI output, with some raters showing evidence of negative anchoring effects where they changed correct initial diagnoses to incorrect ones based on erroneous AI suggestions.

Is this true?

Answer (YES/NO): NO